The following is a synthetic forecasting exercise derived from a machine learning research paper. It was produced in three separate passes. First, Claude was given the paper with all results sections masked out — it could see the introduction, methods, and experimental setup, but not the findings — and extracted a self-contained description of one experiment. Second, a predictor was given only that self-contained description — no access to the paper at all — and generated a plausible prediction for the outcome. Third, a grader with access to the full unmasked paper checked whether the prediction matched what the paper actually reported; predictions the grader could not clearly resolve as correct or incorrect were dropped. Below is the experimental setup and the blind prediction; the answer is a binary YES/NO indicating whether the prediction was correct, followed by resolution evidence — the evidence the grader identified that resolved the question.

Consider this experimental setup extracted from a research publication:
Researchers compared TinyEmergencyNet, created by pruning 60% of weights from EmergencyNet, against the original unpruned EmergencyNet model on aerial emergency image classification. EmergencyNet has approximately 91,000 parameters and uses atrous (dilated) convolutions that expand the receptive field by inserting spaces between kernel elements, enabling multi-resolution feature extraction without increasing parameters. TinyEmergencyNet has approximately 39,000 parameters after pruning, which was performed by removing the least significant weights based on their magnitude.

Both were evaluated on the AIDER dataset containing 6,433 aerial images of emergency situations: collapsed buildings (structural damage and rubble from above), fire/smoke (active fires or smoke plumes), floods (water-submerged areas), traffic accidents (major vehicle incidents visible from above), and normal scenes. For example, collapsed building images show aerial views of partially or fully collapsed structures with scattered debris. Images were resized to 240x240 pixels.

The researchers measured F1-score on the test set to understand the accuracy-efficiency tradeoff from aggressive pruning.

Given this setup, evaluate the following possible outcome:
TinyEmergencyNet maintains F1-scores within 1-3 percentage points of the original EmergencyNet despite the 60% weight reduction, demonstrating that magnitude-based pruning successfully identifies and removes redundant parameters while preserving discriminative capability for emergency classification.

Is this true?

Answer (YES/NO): NO